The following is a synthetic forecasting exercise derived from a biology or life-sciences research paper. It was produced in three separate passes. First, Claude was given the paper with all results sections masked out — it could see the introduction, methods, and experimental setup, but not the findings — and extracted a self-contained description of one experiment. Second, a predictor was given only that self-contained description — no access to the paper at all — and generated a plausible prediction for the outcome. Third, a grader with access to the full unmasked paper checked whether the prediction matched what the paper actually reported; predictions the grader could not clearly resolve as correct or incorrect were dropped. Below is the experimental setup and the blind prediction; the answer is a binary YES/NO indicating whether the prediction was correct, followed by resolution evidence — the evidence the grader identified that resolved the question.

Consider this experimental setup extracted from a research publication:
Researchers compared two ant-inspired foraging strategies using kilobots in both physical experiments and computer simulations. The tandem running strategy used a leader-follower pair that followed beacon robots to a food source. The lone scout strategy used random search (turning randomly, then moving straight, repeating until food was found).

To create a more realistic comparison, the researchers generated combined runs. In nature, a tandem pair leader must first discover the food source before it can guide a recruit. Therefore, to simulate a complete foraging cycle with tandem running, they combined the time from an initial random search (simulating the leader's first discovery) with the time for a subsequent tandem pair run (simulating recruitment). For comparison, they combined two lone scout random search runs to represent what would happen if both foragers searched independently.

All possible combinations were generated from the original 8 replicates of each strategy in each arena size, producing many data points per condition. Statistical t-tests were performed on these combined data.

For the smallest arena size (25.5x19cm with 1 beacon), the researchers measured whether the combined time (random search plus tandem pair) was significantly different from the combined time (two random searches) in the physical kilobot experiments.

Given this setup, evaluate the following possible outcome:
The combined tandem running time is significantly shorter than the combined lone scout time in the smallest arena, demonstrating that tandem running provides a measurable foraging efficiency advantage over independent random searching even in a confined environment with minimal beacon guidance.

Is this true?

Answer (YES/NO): YES